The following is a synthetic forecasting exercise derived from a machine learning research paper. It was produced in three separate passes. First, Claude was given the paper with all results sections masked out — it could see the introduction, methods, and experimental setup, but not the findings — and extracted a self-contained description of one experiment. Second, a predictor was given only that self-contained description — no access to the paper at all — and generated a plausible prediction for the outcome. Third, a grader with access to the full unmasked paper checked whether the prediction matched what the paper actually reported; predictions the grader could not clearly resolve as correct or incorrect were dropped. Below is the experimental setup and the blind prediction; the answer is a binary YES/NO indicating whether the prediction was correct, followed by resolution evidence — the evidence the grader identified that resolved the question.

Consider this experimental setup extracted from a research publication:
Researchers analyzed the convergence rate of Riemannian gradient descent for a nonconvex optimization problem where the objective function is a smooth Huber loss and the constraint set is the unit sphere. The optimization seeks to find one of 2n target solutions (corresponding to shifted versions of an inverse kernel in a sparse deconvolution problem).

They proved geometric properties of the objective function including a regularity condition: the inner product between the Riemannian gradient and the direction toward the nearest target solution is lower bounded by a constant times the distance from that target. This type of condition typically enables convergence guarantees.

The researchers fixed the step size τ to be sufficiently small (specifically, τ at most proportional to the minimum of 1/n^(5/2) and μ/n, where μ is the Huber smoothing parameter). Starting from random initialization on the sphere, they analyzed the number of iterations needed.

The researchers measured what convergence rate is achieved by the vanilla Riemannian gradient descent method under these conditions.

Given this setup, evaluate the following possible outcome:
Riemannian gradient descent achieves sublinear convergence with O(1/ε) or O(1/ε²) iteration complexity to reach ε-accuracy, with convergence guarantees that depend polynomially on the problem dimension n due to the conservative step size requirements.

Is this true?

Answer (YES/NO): NO